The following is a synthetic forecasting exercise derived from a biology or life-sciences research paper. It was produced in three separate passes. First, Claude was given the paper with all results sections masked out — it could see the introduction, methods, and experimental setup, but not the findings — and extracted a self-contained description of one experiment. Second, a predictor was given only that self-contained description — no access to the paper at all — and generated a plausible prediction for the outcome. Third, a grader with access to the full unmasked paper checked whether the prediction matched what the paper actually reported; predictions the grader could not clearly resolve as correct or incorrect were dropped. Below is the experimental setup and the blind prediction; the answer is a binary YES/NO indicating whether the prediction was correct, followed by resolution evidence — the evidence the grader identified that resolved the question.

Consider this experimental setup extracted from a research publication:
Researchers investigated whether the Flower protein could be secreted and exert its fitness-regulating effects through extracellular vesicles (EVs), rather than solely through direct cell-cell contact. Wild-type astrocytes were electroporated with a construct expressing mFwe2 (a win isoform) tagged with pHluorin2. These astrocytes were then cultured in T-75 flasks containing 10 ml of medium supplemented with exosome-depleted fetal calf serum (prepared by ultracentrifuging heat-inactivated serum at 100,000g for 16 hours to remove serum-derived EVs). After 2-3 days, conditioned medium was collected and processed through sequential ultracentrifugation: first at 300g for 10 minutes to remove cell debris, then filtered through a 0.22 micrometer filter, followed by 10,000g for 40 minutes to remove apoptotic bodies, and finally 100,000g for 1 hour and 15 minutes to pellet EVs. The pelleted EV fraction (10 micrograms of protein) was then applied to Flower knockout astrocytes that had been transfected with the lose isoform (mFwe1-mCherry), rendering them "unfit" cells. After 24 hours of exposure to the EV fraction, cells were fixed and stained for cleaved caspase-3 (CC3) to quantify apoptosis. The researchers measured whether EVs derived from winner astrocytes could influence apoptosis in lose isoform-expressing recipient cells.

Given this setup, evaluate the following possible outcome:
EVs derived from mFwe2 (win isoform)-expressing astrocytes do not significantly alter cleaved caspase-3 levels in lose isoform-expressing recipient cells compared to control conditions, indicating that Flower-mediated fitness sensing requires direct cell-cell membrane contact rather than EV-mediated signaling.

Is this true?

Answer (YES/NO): NO